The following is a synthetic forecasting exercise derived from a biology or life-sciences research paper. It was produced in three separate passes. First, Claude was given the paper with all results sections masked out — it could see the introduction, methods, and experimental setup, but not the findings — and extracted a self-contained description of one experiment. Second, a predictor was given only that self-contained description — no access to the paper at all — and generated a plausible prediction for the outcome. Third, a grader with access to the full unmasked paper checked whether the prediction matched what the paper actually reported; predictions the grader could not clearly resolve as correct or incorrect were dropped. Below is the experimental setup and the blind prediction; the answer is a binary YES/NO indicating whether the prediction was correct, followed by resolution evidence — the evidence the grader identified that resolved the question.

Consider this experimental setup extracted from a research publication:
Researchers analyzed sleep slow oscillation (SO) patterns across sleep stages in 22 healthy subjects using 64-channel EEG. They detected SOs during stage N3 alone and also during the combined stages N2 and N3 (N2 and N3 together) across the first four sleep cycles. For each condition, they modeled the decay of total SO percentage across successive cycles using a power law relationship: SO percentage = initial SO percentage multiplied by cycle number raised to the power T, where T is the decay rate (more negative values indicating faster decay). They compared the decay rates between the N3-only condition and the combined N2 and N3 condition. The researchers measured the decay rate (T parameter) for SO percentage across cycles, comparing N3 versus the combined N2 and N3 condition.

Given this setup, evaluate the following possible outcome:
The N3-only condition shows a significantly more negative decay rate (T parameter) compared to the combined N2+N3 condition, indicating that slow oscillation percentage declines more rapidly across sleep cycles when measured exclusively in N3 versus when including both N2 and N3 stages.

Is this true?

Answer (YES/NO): NO